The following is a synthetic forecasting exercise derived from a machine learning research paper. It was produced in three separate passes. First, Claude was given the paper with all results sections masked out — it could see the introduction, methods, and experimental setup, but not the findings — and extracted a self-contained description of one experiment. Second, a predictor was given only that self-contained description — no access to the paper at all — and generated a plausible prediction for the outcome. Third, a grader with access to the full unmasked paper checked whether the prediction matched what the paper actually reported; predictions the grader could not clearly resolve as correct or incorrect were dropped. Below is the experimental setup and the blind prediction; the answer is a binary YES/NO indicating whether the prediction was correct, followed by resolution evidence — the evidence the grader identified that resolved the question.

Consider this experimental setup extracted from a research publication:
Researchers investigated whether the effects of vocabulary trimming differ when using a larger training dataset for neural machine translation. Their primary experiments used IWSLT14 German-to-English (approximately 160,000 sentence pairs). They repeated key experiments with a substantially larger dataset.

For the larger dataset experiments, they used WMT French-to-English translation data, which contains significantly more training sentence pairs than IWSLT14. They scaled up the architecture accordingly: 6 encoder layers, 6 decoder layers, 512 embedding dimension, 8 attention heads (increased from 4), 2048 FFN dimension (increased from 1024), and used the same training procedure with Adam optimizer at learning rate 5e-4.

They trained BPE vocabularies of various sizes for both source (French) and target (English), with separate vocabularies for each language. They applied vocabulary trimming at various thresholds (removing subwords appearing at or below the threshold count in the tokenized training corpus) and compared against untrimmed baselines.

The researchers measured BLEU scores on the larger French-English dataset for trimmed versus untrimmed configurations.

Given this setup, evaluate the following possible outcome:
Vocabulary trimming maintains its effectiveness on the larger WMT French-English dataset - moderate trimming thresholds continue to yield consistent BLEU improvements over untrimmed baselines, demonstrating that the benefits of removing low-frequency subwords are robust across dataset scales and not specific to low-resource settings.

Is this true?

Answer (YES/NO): NO